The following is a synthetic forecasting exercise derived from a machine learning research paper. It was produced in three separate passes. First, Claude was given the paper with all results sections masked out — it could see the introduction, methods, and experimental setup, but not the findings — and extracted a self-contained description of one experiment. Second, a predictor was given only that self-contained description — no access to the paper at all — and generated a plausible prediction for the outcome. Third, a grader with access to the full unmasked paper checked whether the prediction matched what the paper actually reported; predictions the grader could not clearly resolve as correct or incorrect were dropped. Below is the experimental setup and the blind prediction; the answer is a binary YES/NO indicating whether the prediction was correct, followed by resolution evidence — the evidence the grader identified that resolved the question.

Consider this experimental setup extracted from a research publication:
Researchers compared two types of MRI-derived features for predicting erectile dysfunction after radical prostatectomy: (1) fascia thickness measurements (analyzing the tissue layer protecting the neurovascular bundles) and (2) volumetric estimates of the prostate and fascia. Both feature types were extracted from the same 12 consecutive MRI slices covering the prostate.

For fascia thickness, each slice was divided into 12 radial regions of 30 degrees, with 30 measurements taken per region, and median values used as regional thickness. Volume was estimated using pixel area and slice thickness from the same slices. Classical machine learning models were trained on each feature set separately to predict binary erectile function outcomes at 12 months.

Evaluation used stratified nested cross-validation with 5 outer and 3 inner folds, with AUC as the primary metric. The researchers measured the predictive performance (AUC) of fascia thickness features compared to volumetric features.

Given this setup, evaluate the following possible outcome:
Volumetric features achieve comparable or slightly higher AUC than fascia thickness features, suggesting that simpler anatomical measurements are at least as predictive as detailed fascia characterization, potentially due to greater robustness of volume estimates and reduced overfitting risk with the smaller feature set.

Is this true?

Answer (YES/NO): YES